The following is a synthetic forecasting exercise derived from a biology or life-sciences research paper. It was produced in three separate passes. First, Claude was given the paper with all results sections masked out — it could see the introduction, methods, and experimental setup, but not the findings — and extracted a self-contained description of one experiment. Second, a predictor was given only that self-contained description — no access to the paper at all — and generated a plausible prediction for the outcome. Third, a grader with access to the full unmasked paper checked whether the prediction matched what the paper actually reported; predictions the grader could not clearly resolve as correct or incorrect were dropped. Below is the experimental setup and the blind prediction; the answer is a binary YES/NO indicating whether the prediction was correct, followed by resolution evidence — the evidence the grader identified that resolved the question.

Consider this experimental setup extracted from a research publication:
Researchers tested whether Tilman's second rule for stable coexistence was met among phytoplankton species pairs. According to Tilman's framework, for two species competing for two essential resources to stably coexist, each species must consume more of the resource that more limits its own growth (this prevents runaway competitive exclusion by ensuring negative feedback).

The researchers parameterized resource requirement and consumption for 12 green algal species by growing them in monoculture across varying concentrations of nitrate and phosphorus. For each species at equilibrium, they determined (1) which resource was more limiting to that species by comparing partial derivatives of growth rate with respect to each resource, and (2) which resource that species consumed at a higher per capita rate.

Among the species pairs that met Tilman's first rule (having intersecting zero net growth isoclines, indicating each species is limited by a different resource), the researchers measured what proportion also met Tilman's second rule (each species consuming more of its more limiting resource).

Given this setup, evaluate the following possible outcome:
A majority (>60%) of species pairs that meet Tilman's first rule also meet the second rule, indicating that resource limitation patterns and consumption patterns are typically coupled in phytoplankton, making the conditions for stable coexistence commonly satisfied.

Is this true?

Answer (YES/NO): NO